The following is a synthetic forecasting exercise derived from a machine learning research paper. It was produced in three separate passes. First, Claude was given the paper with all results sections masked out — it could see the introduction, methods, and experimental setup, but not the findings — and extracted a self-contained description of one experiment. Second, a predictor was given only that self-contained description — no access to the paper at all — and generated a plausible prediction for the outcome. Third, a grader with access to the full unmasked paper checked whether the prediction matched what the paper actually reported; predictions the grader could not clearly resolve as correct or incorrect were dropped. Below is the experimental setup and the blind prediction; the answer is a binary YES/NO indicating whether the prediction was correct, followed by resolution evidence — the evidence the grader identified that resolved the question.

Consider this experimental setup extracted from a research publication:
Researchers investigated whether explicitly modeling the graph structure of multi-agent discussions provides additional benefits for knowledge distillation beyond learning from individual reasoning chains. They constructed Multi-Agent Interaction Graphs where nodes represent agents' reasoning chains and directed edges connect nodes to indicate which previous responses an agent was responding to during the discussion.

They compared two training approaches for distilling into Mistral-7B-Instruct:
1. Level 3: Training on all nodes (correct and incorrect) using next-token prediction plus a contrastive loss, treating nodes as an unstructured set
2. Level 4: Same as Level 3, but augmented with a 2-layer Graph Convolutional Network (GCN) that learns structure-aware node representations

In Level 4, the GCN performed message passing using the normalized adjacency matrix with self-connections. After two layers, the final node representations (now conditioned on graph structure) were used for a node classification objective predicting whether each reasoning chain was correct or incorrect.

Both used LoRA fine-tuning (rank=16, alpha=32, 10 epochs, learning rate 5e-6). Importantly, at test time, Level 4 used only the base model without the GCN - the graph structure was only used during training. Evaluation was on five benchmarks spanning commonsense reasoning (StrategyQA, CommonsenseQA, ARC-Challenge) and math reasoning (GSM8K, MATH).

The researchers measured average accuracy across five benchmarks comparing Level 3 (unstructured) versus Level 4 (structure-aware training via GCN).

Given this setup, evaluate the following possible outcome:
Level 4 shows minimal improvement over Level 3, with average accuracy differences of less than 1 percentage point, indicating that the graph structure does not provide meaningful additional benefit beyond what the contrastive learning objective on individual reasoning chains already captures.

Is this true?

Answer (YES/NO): NO